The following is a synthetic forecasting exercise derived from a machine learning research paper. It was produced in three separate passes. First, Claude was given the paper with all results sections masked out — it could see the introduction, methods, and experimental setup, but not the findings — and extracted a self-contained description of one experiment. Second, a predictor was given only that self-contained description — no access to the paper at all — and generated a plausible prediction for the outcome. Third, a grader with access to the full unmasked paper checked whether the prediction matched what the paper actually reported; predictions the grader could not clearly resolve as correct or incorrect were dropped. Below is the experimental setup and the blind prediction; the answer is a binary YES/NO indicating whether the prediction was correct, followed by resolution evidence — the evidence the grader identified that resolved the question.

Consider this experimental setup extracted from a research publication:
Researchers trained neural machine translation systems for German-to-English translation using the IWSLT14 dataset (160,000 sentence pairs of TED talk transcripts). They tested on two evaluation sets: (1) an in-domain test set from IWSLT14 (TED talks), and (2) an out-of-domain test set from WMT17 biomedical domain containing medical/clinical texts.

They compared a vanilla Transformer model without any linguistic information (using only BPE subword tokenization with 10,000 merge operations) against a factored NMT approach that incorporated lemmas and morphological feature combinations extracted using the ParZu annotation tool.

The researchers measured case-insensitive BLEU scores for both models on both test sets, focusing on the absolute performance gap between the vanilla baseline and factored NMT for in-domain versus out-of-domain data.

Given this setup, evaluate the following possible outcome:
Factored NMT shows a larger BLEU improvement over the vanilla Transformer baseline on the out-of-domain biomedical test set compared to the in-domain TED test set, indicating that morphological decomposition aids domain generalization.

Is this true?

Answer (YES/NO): NO